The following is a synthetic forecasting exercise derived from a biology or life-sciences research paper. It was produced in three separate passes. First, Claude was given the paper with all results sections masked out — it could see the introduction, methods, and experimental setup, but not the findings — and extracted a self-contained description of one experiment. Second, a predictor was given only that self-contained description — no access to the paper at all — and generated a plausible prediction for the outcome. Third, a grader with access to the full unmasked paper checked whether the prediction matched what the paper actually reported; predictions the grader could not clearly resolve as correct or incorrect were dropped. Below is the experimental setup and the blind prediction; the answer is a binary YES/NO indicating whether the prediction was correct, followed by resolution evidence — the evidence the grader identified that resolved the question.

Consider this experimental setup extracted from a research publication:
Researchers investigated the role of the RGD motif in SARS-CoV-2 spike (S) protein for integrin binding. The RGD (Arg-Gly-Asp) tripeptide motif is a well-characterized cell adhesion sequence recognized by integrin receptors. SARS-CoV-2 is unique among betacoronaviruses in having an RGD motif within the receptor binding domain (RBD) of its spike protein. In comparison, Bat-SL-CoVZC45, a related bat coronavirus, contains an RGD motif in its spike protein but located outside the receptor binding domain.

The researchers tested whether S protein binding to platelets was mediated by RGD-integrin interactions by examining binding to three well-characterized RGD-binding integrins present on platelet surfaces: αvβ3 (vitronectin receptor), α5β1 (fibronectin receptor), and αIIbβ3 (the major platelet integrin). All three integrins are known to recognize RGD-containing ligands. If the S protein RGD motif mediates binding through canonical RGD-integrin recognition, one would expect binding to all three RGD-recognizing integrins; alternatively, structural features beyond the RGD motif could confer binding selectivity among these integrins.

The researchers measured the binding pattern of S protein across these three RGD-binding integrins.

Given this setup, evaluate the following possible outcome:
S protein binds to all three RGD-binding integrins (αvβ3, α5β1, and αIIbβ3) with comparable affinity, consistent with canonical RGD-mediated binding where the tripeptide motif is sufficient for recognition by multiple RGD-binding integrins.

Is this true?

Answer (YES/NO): NO